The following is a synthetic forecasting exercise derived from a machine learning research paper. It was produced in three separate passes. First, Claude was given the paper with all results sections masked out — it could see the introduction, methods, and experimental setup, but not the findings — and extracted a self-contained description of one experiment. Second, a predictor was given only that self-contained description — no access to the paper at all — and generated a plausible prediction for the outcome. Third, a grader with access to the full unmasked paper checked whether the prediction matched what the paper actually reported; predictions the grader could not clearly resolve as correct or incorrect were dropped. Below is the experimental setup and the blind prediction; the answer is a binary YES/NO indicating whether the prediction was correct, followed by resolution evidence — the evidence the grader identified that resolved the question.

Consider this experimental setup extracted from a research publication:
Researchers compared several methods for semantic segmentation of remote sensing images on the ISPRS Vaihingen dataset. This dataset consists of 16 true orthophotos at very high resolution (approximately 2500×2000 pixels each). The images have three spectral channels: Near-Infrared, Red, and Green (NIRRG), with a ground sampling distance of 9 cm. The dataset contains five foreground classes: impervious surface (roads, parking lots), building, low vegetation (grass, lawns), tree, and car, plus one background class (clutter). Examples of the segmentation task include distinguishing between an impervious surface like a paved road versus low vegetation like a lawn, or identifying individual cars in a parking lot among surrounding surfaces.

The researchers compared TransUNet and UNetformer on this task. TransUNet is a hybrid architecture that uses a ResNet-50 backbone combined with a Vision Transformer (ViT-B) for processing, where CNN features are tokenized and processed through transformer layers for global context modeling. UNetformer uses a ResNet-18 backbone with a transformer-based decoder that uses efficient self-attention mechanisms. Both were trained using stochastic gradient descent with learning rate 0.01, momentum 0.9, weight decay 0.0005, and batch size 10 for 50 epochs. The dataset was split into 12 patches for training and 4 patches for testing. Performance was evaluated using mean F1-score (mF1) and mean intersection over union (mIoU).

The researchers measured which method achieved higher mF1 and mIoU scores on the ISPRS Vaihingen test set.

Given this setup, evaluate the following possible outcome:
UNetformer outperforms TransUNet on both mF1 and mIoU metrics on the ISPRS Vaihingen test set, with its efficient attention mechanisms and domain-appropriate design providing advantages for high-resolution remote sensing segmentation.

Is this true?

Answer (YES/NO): YES